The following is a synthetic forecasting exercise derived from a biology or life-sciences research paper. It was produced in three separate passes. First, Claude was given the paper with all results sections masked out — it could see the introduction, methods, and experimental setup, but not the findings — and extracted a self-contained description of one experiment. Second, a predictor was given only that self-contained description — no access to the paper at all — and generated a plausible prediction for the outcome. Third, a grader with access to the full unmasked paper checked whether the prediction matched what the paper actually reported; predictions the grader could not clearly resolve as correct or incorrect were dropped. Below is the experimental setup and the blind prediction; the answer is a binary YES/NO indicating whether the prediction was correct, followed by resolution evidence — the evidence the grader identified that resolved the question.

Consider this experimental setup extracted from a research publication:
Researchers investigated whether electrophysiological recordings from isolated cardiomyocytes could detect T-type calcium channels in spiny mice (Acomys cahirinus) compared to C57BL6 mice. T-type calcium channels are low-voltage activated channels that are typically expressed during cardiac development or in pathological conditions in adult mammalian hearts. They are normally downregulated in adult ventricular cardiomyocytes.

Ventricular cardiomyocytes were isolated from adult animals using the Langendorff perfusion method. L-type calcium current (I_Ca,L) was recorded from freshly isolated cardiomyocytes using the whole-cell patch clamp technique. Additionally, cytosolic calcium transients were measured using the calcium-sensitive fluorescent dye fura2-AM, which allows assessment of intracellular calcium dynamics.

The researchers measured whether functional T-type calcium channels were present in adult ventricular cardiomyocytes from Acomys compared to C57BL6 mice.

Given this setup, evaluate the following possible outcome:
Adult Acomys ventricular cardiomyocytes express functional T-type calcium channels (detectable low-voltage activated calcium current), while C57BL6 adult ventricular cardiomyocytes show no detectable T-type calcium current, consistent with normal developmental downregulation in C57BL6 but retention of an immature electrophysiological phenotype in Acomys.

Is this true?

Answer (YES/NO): NO